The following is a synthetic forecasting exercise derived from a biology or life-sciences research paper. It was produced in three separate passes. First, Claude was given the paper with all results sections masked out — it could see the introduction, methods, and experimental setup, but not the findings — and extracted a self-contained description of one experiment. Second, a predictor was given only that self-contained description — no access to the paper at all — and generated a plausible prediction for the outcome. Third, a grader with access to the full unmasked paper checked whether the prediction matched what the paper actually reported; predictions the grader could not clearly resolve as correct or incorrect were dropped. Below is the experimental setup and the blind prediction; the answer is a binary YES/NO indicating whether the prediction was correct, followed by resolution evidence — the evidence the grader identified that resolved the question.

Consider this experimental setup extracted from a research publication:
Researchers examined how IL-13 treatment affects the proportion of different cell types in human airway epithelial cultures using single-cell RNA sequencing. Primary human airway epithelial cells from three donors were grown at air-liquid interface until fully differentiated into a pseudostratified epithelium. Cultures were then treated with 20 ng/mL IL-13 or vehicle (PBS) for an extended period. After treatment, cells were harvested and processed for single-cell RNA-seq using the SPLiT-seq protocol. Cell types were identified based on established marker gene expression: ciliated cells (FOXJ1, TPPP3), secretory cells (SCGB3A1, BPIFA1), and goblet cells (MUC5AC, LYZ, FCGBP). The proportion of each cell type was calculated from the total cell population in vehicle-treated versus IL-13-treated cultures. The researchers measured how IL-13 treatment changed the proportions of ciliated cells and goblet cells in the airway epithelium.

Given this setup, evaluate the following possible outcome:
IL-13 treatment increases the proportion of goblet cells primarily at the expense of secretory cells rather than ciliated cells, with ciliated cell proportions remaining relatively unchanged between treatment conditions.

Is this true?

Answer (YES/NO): NO